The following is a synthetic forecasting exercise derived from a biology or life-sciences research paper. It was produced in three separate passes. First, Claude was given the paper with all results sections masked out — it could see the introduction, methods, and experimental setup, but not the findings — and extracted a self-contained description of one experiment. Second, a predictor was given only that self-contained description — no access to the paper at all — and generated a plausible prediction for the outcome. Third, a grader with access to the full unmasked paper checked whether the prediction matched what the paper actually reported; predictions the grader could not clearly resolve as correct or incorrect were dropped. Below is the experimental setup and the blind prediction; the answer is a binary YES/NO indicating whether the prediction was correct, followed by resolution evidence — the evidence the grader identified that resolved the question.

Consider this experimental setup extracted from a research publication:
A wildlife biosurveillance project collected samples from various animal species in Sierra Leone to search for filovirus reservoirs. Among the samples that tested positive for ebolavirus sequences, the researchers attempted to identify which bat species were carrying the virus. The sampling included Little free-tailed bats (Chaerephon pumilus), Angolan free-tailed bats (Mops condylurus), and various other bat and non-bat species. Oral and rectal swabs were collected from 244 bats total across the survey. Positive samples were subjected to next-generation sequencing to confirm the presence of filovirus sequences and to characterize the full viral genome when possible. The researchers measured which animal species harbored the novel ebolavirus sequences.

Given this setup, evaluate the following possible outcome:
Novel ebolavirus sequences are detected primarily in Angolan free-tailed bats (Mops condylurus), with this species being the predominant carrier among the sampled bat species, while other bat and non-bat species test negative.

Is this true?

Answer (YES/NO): NO